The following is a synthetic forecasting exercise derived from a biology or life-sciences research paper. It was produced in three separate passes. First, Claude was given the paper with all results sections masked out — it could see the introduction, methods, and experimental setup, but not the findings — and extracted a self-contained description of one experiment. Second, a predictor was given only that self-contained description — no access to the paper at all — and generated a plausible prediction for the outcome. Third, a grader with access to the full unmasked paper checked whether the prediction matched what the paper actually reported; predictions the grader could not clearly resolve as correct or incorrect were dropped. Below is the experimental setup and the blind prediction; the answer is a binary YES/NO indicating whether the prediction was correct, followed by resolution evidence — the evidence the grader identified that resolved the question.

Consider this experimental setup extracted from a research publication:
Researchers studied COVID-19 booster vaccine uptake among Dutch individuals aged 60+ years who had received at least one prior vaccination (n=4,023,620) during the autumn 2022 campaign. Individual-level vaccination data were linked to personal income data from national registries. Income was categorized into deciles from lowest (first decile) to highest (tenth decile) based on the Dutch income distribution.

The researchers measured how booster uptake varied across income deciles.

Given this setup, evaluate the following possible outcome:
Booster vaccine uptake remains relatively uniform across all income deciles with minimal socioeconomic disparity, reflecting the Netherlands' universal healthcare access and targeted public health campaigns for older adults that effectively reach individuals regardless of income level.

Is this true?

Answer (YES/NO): NO